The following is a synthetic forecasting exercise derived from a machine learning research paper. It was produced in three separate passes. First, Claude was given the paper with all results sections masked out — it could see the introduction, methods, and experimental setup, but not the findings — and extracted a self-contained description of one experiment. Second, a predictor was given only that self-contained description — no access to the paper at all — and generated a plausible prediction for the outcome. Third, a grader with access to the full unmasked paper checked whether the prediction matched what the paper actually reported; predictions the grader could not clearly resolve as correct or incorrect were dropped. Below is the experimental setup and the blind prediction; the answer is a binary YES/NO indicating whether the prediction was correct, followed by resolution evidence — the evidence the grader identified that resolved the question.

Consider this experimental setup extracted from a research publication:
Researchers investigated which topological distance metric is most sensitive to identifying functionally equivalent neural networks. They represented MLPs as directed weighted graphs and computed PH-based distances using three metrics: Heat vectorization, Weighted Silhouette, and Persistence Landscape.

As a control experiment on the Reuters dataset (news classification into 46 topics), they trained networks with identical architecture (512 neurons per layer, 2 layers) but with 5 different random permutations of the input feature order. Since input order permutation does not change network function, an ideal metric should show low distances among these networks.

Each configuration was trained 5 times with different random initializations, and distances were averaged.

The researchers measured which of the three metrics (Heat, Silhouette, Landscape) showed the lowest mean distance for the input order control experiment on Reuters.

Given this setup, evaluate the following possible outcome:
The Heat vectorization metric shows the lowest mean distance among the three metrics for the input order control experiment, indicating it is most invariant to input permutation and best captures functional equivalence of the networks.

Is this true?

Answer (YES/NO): YES